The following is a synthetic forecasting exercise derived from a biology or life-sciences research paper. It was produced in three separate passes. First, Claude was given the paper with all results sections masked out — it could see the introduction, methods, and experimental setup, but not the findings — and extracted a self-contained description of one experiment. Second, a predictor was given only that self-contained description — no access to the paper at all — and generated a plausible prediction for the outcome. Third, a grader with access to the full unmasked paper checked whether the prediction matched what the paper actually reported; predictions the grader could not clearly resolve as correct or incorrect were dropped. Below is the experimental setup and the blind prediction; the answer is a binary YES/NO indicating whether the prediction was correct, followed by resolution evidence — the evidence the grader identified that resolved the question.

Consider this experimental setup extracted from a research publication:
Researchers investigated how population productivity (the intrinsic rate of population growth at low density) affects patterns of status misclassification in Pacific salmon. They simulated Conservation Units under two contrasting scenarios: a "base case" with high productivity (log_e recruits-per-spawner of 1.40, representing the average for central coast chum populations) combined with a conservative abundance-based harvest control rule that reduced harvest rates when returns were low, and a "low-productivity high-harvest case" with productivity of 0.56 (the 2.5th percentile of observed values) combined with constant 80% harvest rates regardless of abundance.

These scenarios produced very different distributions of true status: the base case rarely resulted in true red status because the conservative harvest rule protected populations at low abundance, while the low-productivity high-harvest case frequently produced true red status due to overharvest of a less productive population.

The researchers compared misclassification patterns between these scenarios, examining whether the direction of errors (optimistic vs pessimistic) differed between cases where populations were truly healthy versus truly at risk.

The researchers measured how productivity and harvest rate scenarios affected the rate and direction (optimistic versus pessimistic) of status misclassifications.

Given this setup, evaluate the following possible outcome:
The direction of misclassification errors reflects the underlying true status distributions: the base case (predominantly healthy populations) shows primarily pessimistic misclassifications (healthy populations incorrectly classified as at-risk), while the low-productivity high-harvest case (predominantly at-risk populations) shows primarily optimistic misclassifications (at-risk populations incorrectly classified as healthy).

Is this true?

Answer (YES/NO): YES